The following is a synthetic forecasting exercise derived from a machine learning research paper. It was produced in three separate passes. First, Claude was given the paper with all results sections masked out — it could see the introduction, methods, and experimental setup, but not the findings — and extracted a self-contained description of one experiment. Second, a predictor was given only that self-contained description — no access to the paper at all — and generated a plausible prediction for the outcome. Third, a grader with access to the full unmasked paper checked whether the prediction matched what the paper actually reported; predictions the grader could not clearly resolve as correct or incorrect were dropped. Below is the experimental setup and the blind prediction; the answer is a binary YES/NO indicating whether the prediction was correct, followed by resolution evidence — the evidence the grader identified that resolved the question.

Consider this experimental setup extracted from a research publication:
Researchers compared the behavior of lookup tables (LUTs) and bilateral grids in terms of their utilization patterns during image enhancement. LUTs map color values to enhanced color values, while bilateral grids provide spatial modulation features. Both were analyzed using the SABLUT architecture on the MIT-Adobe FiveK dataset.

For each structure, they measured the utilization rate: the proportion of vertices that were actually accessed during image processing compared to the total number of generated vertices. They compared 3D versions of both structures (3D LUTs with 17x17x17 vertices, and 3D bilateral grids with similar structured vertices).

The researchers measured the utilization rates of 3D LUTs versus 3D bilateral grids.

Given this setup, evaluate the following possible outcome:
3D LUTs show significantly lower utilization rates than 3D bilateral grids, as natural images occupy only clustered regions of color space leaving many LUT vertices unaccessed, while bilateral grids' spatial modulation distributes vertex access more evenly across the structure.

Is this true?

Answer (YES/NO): YES